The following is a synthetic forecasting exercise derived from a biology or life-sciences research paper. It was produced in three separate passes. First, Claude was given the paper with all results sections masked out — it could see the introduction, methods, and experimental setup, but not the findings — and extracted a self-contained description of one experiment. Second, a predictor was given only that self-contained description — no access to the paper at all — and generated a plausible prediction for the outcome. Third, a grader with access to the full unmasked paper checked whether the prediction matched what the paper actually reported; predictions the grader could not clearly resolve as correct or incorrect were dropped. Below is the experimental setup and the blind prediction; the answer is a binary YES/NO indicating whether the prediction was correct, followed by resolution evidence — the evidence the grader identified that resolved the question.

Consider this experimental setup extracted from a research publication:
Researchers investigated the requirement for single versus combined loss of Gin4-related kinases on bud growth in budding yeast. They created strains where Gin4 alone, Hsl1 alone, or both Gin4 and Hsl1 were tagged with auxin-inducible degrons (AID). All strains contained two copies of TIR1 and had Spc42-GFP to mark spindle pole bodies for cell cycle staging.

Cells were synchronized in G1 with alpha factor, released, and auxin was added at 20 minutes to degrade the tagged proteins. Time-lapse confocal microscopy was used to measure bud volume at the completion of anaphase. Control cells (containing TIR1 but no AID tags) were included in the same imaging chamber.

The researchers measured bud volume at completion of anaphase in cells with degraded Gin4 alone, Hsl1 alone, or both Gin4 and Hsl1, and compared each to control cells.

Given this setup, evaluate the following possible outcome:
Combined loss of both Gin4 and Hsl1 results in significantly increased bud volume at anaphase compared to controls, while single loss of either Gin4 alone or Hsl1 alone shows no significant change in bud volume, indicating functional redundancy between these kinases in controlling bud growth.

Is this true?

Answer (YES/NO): NO